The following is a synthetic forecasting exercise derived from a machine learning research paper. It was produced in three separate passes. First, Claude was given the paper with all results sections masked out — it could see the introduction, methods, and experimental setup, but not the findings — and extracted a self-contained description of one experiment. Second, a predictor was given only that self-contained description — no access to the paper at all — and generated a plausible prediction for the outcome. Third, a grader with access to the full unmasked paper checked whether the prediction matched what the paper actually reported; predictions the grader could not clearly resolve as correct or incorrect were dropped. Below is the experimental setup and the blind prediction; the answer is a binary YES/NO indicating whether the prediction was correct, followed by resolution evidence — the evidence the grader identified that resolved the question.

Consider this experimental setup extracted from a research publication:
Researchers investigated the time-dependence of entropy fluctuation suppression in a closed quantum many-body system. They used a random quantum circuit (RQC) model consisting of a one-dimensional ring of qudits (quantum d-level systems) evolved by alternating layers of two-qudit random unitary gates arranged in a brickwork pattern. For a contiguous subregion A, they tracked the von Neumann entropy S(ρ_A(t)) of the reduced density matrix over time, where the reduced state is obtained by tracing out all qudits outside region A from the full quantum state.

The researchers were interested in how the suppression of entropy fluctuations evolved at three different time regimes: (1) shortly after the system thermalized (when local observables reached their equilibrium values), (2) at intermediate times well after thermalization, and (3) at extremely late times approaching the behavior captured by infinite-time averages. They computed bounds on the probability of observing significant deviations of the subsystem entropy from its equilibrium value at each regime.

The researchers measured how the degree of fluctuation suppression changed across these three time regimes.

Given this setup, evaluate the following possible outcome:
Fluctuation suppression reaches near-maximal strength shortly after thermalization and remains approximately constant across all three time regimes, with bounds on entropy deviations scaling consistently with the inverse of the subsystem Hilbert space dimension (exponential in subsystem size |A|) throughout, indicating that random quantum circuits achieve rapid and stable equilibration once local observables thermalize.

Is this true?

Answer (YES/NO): NO